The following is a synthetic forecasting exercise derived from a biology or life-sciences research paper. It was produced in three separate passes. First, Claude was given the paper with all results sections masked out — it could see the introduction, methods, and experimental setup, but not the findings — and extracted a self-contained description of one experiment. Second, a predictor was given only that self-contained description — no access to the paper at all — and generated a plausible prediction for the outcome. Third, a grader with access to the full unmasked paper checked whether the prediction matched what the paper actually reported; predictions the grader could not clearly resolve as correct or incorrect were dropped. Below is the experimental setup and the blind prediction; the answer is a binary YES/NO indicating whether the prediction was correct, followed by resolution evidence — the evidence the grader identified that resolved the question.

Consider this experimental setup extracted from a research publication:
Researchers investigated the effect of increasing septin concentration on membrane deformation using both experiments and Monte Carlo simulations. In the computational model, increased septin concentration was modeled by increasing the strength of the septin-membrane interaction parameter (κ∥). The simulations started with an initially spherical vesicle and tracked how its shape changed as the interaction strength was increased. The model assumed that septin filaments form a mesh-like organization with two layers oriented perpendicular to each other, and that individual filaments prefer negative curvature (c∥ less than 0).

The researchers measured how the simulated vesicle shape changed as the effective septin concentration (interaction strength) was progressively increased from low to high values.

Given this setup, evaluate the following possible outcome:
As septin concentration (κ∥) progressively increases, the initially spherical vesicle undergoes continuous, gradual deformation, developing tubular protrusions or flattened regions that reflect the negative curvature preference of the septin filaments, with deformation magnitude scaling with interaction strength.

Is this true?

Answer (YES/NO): NO